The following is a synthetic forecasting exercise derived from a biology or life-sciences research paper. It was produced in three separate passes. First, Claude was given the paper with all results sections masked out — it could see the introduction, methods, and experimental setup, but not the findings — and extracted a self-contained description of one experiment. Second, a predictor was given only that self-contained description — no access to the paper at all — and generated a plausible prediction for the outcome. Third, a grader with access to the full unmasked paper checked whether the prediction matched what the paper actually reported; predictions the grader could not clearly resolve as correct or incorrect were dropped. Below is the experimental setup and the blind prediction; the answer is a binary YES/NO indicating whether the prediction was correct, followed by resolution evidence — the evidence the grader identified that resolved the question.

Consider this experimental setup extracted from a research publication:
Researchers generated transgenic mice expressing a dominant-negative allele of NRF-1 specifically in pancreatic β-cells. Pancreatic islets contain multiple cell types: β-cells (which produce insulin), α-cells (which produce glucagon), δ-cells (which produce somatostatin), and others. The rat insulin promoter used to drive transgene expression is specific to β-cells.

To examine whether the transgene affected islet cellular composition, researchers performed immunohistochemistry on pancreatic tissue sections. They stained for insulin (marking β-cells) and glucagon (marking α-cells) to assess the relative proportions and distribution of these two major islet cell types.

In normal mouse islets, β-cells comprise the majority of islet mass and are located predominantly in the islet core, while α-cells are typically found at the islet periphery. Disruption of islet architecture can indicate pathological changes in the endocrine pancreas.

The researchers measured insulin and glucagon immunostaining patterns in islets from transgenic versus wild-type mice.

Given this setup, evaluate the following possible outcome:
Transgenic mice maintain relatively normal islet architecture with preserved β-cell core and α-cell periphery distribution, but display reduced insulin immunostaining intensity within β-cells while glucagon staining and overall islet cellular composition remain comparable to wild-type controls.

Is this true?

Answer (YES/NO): NO